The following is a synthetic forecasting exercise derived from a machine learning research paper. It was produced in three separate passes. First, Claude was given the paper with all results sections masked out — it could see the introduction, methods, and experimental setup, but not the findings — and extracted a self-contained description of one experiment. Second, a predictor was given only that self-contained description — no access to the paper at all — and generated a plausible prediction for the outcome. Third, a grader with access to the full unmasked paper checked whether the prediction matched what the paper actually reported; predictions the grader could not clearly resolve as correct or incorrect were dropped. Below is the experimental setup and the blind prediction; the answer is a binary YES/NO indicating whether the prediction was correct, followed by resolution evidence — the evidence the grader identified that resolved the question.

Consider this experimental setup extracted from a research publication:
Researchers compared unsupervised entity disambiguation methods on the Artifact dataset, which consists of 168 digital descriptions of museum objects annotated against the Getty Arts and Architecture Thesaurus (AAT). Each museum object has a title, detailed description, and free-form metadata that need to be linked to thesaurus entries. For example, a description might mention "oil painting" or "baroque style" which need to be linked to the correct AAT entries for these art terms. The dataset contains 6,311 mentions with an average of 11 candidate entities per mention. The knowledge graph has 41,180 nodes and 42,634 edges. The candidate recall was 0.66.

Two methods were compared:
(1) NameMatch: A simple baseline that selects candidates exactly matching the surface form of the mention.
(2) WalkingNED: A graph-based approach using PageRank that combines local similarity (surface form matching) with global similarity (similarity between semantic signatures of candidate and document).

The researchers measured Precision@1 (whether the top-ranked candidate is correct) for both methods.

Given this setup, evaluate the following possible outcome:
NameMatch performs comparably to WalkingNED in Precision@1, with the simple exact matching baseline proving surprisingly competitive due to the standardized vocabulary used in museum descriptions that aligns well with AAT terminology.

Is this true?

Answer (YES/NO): YES